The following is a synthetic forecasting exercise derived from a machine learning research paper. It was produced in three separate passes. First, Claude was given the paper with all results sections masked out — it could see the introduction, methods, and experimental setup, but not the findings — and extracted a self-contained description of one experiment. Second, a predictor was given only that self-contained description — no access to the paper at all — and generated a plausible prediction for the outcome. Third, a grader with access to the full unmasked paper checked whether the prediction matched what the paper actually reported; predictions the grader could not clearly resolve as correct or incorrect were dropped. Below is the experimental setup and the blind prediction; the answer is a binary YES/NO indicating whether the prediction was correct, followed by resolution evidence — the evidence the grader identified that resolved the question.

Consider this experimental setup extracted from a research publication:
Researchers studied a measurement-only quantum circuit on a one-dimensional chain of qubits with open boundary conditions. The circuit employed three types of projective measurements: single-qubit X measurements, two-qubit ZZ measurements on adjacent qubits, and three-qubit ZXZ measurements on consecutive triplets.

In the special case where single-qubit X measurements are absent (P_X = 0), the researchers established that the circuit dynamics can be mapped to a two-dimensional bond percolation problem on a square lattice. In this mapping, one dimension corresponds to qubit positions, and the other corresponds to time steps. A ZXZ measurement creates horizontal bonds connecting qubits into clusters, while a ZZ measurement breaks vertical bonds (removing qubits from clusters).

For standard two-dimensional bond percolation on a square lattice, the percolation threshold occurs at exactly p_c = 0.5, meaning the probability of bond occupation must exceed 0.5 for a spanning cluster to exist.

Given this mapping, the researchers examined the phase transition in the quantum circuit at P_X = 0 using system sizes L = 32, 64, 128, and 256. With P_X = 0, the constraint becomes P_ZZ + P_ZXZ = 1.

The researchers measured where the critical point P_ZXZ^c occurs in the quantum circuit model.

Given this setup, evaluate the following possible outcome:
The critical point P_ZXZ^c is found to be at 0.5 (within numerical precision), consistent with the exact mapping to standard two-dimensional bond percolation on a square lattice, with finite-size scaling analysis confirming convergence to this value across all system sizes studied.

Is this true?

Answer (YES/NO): YES